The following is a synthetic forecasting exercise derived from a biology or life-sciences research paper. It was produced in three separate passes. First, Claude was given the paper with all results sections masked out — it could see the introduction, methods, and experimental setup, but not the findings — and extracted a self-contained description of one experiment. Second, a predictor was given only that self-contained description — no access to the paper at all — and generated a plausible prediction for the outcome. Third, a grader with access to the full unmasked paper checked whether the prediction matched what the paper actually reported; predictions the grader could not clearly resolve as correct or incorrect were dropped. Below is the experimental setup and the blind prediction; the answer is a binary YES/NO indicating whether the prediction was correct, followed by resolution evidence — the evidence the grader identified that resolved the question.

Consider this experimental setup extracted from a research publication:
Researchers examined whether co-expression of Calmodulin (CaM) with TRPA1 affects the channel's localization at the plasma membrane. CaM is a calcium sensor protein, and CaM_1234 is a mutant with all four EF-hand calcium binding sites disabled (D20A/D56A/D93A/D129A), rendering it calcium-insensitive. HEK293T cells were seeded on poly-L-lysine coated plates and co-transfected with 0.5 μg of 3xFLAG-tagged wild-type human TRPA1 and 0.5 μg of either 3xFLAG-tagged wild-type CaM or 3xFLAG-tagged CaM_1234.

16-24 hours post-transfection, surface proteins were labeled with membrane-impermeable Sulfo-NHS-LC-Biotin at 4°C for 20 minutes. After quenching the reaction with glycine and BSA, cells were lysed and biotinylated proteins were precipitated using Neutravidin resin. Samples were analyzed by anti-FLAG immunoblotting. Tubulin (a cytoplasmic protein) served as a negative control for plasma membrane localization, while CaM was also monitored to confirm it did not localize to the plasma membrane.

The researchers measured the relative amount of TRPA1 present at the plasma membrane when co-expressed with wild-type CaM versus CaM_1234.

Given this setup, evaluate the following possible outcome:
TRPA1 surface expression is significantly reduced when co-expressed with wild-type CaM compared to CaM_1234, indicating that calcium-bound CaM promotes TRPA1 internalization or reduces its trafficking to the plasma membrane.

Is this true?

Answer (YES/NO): NO